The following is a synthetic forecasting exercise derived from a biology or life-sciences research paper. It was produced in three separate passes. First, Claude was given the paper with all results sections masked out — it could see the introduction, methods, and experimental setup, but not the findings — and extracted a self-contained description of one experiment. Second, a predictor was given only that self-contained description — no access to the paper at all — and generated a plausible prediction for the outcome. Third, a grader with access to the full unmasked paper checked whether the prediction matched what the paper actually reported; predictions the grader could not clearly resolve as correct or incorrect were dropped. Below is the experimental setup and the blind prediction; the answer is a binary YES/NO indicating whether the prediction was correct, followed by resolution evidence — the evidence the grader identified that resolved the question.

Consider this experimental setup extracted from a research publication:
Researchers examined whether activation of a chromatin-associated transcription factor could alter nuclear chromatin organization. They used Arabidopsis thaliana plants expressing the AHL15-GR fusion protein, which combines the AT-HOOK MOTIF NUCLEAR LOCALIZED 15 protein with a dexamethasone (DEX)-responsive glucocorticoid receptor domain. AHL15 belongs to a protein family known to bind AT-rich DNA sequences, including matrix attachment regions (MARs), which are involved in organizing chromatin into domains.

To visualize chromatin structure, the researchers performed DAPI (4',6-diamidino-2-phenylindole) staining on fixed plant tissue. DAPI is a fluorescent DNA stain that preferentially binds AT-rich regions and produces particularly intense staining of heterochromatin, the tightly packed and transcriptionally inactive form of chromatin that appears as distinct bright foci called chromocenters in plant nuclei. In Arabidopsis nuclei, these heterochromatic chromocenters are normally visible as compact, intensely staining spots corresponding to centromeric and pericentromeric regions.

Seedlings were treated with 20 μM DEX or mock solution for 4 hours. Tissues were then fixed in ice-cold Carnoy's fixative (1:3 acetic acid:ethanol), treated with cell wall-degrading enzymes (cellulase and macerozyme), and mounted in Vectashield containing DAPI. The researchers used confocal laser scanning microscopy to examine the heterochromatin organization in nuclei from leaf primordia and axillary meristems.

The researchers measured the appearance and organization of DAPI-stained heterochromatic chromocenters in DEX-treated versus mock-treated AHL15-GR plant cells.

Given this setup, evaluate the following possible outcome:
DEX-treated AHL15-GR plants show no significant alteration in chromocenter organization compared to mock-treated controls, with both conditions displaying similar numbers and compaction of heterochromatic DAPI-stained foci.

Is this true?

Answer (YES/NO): NO